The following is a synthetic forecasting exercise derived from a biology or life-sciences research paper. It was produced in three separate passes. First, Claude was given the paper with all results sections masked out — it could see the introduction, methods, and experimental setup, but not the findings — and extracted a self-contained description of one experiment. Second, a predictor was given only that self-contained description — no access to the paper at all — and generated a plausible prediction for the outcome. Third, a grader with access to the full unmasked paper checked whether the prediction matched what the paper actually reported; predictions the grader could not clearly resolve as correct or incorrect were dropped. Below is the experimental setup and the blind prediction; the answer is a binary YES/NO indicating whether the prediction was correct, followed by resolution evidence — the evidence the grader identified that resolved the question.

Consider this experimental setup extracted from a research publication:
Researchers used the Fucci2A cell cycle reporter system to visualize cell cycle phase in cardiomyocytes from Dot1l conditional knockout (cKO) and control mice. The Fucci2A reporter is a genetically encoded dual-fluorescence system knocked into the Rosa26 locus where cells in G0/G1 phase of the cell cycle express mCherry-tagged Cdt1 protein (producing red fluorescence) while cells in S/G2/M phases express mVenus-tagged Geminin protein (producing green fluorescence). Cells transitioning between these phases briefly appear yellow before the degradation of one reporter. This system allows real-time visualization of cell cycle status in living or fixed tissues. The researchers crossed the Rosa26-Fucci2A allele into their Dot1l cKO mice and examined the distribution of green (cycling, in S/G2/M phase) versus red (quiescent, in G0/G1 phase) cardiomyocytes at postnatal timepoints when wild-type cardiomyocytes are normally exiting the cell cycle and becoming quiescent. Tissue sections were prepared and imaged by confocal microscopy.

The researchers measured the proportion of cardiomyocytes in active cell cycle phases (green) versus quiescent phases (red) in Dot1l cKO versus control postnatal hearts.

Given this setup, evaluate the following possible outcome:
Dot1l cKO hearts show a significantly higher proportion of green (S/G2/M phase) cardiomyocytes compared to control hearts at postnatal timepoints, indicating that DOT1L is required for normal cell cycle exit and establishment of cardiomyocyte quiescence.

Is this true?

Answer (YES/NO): YES